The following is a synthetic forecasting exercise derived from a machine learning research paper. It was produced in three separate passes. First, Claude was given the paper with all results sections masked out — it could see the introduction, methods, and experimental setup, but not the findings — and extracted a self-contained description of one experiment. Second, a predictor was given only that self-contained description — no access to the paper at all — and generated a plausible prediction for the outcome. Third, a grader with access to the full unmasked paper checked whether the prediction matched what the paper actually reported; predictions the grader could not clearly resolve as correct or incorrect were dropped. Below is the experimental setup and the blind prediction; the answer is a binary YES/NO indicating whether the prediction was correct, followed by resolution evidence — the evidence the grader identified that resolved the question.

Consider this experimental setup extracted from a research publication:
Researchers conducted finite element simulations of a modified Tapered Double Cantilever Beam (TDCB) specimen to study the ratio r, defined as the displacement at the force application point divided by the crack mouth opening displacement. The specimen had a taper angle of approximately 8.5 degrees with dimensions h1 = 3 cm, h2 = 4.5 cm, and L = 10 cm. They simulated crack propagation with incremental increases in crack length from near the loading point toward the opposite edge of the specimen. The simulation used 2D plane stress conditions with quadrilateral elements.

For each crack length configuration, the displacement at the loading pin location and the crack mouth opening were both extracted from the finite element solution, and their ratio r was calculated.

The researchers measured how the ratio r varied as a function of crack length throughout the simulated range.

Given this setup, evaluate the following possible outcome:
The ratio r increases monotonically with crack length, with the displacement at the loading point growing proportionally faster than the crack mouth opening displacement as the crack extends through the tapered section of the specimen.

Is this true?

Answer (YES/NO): NO